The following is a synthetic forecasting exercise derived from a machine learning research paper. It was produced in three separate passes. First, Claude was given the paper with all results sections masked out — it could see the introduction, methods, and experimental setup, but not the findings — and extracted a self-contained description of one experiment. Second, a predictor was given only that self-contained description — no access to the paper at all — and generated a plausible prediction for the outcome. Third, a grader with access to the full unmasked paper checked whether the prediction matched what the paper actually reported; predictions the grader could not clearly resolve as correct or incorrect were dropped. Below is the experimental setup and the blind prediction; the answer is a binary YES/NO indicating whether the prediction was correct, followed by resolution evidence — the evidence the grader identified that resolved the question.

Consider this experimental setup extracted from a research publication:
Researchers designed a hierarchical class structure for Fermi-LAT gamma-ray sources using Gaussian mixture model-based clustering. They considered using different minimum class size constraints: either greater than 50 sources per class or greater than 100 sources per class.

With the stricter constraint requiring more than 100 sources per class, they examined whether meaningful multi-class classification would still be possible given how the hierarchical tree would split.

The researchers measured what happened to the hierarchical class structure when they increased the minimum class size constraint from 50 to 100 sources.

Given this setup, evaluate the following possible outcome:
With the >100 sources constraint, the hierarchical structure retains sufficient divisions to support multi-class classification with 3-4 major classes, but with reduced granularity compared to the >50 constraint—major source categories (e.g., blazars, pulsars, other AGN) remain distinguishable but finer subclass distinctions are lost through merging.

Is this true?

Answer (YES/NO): NO